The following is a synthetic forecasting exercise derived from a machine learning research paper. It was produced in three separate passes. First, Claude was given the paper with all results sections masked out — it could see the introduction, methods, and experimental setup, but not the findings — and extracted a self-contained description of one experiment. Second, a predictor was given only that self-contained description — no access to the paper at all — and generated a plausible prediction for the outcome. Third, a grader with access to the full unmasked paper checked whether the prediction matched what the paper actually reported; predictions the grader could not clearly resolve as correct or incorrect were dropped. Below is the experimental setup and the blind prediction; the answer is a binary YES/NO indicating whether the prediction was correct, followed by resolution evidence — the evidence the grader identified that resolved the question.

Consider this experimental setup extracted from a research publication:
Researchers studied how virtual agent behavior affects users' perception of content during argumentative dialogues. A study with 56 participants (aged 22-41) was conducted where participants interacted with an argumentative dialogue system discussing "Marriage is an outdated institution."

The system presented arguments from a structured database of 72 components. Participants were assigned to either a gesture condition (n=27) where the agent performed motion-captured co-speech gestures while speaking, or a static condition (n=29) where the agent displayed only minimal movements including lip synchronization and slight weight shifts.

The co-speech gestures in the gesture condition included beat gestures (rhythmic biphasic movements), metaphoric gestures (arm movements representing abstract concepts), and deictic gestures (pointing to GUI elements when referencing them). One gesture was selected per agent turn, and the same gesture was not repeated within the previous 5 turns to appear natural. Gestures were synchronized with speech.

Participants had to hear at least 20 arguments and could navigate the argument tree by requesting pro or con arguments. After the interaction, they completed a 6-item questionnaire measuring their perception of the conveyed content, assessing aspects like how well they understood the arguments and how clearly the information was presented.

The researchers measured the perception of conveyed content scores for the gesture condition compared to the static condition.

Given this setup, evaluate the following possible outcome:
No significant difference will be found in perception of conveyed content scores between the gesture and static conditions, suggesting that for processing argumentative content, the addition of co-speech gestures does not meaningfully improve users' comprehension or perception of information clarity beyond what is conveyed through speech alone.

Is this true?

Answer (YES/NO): NO